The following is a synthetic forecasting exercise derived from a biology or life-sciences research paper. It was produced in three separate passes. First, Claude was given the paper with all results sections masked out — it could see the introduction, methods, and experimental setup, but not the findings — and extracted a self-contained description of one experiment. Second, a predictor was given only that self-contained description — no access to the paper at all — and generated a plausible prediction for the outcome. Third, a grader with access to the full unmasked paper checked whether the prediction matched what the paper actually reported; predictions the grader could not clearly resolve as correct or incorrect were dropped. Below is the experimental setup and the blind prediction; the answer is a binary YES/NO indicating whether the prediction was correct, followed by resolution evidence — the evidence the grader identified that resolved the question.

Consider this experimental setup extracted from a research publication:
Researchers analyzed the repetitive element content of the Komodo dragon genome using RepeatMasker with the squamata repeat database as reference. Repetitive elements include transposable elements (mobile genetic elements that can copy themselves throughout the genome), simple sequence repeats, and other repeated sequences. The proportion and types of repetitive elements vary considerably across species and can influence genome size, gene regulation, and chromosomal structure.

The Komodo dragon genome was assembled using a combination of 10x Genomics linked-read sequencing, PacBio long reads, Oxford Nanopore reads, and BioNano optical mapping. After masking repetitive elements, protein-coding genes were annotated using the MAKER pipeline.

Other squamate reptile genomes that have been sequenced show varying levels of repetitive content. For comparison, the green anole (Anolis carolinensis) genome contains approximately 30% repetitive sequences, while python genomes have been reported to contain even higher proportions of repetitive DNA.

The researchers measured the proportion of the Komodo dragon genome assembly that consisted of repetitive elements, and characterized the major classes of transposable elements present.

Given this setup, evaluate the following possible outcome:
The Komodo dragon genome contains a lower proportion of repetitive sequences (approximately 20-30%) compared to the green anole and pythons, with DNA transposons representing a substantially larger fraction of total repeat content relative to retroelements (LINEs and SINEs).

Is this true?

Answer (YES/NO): NO